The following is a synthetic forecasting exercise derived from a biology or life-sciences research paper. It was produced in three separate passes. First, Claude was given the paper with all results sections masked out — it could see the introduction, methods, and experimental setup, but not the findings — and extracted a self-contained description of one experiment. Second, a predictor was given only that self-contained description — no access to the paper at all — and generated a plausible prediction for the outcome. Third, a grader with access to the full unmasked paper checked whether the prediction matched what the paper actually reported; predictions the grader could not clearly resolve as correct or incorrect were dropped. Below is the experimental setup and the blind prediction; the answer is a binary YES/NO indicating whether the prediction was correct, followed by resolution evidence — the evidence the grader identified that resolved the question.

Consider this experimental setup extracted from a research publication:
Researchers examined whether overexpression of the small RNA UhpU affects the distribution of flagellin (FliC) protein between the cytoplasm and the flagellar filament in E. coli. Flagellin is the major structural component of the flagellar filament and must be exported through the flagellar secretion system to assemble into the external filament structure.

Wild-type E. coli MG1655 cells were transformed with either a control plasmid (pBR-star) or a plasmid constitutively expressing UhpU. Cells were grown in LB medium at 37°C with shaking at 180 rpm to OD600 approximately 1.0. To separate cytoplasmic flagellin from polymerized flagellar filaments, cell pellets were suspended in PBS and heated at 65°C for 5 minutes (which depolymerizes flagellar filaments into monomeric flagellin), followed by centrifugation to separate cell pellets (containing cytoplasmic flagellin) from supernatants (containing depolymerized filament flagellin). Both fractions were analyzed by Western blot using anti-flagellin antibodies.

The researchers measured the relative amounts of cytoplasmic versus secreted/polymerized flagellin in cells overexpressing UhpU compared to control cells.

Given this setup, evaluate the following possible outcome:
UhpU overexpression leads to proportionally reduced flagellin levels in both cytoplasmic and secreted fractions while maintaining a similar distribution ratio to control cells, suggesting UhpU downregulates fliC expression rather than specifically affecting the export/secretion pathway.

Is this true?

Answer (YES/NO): NO